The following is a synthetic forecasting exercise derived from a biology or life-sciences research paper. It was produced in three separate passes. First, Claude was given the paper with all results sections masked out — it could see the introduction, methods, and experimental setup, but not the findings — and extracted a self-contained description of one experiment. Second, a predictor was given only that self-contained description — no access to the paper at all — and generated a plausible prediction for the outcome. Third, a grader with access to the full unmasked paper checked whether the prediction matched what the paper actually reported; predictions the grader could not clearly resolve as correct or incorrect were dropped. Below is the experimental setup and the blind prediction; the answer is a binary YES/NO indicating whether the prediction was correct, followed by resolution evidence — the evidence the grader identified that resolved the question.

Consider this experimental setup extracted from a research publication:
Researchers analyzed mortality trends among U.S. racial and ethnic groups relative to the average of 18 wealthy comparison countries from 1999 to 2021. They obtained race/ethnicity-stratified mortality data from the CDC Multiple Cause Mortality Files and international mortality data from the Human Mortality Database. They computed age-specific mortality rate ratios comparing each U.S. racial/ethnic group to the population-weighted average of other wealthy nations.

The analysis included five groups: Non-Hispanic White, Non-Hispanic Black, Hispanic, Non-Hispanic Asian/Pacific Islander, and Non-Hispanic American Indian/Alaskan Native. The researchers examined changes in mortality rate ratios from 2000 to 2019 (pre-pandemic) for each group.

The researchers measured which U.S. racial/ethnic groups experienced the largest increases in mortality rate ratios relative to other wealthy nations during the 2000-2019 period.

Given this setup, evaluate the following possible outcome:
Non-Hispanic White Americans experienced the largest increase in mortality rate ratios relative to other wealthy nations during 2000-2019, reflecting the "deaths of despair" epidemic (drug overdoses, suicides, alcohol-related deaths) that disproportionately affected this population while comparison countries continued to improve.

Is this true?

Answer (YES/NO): NO